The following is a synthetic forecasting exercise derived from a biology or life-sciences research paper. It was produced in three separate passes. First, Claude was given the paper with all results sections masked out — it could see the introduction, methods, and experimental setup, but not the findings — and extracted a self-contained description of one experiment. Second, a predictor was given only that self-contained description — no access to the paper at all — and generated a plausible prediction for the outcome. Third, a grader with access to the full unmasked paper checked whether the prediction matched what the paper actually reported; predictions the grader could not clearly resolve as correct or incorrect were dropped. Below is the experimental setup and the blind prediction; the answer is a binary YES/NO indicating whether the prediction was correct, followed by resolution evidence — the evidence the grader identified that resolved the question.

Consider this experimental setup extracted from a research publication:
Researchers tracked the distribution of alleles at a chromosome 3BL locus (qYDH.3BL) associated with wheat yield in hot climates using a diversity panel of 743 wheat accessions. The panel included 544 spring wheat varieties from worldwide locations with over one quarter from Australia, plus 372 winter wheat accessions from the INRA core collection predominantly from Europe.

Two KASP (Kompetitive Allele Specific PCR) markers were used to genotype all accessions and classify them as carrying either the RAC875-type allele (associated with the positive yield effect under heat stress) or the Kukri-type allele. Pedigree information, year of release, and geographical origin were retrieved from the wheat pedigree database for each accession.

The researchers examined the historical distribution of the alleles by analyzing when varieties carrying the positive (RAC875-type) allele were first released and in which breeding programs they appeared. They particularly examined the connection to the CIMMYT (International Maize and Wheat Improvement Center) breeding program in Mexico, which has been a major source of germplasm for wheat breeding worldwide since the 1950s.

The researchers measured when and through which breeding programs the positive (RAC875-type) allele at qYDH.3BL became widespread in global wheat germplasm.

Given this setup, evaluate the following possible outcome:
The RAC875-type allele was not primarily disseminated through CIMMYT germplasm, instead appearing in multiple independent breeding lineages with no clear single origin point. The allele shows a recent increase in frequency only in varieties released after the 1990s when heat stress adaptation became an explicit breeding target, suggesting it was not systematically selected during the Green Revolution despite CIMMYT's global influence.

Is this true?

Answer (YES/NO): NO